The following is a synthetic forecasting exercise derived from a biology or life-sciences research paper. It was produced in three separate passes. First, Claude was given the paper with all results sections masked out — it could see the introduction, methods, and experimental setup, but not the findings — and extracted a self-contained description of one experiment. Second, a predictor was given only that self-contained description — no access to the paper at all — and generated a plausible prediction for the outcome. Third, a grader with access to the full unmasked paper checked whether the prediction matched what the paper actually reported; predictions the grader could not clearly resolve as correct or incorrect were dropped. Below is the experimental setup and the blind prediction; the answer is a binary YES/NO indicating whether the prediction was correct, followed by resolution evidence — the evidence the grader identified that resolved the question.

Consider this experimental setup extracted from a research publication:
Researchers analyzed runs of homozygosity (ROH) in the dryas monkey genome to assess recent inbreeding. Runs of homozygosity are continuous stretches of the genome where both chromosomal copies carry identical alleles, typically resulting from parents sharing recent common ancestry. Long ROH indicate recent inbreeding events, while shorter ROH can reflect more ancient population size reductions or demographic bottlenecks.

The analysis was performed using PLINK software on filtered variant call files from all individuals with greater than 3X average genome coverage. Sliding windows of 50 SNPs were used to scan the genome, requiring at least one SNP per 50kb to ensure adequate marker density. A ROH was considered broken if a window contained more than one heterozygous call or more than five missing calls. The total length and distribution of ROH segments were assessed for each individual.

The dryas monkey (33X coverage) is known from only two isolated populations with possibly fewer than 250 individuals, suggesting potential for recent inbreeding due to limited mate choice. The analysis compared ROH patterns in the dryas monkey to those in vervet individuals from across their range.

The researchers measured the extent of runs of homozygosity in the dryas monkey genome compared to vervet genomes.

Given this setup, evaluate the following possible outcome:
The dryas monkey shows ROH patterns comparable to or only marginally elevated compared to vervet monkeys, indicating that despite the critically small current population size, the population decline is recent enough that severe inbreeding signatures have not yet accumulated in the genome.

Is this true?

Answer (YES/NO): YES